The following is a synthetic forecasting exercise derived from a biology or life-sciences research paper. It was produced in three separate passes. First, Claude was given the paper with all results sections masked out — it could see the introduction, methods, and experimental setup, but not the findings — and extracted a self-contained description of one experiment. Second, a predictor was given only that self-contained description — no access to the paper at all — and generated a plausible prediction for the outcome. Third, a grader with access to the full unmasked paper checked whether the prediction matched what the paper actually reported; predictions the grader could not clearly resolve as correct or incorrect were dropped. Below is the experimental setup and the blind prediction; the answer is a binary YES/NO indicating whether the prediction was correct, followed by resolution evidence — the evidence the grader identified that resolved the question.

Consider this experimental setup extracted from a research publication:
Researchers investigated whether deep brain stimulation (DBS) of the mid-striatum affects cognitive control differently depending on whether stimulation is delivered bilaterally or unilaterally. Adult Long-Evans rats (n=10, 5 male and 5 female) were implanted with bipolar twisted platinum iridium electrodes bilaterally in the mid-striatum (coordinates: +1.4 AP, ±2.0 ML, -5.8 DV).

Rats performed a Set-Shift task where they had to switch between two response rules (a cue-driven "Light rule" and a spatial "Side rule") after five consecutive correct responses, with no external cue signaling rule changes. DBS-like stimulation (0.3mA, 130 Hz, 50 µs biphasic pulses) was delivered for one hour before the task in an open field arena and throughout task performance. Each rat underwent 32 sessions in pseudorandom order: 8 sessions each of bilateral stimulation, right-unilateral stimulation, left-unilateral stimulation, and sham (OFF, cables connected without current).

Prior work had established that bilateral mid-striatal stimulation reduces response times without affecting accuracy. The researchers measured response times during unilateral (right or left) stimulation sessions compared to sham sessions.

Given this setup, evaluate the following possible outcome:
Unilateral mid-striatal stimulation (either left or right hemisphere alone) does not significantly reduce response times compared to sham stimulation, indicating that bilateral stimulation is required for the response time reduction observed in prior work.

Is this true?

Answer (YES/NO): NO